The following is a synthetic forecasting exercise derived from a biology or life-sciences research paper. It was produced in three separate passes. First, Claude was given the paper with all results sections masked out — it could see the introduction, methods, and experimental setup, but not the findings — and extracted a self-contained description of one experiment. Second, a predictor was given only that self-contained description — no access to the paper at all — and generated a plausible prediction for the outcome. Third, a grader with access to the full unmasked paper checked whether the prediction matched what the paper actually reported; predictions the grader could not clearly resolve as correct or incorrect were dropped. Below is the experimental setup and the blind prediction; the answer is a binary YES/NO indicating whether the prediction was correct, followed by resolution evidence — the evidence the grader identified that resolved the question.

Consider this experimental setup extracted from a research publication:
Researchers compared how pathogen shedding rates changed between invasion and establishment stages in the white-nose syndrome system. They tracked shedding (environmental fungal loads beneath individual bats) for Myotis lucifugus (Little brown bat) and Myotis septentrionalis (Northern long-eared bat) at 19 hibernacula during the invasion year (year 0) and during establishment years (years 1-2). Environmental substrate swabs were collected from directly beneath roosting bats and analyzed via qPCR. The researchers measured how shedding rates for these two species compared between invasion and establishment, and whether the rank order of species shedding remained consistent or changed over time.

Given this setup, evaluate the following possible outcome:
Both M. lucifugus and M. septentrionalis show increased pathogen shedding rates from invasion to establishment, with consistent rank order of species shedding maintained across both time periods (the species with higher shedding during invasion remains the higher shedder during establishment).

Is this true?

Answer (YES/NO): NO